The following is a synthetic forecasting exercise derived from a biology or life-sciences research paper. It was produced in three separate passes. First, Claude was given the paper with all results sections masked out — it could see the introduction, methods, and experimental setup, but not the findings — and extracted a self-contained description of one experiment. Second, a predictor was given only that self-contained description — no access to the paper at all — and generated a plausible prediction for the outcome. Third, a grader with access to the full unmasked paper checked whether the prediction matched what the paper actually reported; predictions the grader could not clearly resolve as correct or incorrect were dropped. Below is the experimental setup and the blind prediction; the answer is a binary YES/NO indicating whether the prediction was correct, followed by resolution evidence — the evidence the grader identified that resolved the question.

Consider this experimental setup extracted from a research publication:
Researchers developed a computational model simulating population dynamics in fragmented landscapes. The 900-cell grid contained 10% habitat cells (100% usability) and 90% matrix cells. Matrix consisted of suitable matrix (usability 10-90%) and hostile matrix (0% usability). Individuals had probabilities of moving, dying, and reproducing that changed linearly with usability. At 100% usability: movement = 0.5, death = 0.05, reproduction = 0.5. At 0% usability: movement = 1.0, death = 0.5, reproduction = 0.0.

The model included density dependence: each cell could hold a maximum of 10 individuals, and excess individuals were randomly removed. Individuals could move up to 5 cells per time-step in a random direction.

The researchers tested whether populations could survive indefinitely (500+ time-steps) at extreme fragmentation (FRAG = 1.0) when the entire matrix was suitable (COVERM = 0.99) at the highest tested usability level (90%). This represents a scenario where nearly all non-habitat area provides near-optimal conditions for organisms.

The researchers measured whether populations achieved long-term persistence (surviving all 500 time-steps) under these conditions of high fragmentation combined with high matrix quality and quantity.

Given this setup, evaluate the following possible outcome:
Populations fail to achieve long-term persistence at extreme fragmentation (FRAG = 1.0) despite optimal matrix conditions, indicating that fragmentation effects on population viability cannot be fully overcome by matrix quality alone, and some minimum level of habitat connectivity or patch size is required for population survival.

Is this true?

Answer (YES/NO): NO